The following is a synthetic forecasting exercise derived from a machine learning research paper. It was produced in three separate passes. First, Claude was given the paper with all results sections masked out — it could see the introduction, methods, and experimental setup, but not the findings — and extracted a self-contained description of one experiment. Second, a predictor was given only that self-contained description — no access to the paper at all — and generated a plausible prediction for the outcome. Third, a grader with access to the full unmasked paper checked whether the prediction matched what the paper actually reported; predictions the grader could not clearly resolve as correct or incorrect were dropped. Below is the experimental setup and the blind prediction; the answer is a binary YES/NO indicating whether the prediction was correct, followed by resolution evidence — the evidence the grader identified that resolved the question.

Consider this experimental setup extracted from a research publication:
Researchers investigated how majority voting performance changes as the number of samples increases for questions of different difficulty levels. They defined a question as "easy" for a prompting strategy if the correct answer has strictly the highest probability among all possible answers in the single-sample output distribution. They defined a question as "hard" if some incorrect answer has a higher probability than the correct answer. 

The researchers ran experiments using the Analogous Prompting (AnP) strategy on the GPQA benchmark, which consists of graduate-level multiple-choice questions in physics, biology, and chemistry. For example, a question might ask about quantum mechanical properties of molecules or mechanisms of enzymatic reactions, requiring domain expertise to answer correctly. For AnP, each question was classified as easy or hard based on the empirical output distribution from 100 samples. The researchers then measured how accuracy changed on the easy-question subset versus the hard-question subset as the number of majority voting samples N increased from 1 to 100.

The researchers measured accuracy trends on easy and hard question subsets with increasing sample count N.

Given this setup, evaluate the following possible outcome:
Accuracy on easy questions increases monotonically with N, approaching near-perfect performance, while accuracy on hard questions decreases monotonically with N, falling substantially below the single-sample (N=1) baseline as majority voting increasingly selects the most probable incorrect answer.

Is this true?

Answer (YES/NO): NO